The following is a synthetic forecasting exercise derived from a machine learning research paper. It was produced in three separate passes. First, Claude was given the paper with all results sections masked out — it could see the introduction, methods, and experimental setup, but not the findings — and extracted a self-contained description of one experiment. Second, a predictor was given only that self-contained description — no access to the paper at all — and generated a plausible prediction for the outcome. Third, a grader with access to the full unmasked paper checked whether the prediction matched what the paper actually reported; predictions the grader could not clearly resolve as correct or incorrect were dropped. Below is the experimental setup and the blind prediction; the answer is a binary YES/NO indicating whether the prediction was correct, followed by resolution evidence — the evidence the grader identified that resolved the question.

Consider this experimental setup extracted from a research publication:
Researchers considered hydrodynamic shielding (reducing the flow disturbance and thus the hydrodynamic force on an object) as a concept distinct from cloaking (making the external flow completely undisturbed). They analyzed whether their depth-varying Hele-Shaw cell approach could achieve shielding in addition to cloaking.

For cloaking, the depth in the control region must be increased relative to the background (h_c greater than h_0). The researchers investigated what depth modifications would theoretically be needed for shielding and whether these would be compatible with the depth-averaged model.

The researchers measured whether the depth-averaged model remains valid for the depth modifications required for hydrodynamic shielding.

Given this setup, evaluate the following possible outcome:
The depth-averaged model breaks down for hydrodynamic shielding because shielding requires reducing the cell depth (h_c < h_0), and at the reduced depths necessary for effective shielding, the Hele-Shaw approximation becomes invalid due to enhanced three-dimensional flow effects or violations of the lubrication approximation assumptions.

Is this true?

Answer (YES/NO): NO